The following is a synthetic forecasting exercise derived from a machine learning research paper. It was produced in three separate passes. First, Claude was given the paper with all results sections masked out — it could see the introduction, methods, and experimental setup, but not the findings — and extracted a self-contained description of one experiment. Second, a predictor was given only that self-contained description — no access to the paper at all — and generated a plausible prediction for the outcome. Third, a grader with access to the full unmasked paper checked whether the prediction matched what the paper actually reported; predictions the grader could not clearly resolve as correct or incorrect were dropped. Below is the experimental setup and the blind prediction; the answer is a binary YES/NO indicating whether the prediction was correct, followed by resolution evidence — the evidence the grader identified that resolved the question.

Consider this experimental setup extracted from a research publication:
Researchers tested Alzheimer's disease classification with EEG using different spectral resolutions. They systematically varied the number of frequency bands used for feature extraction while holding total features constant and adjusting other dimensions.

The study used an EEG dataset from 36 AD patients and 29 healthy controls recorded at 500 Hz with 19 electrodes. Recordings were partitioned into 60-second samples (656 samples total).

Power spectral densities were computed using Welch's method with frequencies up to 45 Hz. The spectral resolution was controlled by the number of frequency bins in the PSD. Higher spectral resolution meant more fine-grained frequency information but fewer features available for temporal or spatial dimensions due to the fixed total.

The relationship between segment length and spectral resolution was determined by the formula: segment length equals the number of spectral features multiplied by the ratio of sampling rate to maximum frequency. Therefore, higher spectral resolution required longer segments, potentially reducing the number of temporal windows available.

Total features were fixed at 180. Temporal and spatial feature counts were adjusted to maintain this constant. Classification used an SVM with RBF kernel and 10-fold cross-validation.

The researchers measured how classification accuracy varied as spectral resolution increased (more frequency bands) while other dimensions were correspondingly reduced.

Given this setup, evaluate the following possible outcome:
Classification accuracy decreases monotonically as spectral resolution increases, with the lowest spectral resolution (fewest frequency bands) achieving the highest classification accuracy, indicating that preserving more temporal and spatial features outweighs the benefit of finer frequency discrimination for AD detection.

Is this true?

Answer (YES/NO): NO